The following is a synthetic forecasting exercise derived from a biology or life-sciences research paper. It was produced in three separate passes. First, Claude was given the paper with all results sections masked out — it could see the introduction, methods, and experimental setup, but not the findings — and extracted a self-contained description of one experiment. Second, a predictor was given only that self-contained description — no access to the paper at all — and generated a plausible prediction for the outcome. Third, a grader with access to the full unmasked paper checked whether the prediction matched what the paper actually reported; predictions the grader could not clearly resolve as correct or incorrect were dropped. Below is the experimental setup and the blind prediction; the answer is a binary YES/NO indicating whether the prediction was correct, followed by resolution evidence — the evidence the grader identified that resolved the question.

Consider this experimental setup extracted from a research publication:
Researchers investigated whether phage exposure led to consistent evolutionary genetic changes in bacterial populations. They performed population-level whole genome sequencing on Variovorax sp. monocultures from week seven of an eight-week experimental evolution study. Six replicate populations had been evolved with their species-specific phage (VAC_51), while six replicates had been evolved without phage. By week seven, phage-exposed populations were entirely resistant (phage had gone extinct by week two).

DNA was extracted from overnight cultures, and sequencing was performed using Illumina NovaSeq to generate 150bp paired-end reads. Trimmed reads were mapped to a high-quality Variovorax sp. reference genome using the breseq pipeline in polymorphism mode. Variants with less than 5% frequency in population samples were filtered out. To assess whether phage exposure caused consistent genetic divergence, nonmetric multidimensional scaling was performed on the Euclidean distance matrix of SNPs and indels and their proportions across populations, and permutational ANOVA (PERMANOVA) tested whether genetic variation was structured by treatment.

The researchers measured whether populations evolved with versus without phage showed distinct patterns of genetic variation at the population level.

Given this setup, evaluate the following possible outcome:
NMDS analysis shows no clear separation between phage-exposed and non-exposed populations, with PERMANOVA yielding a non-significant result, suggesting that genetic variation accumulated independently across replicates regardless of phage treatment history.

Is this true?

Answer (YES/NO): YES